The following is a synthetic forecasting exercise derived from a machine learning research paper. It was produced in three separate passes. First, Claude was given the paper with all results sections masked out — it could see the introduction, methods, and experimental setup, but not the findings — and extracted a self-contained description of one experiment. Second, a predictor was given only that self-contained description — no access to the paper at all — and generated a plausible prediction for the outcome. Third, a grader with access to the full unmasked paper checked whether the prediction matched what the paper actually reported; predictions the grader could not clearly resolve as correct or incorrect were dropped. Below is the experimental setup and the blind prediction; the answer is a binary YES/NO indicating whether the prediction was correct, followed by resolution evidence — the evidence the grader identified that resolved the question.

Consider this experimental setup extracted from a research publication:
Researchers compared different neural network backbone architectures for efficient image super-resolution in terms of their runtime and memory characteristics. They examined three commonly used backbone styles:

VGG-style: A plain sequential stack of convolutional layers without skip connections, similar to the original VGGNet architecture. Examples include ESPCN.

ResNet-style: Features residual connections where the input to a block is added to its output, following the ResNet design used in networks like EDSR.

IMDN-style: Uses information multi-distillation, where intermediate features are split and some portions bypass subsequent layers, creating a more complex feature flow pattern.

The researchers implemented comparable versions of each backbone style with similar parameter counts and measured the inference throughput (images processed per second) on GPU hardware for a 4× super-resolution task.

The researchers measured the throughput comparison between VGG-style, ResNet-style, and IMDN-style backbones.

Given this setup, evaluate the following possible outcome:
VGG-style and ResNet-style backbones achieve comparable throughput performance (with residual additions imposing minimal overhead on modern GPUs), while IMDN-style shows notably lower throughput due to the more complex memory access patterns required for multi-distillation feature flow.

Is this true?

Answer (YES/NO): NO